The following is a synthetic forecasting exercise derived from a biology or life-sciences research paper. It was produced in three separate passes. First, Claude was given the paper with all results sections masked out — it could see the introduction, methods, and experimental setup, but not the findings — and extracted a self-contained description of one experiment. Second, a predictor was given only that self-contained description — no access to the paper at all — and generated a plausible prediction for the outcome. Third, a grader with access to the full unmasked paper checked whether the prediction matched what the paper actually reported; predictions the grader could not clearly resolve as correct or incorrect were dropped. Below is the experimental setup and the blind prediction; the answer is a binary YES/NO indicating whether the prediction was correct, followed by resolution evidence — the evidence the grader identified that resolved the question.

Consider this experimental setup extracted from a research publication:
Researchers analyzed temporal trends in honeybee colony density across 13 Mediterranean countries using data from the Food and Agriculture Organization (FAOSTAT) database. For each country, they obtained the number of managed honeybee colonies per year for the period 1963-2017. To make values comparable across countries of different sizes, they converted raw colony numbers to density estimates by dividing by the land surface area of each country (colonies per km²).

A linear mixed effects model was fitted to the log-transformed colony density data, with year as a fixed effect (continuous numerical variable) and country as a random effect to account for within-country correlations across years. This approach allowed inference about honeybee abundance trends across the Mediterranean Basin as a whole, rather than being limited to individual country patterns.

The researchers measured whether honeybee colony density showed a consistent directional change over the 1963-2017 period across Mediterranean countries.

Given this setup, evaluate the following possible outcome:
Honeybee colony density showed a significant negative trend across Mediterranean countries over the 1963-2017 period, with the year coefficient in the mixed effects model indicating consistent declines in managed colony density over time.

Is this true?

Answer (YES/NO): NO